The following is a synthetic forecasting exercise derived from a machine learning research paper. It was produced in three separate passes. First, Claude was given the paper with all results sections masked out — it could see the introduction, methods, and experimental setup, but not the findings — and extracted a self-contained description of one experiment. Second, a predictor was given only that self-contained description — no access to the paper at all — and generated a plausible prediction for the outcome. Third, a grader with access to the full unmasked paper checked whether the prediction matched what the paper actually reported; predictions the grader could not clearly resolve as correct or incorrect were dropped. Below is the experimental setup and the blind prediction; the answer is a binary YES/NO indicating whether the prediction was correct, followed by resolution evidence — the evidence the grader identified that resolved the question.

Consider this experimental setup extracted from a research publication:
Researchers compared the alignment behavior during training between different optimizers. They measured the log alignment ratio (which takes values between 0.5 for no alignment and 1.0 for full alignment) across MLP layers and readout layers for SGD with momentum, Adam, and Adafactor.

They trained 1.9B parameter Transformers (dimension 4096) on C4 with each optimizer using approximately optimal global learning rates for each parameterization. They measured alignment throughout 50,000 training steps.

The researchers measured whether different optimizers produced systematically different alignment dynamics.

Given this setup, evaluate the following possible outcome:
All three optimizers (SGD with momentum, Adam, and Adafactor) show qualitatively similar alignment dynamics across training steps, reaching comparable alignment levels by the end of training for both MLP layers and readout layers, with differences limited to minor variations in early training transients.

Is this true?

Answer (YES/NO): NO